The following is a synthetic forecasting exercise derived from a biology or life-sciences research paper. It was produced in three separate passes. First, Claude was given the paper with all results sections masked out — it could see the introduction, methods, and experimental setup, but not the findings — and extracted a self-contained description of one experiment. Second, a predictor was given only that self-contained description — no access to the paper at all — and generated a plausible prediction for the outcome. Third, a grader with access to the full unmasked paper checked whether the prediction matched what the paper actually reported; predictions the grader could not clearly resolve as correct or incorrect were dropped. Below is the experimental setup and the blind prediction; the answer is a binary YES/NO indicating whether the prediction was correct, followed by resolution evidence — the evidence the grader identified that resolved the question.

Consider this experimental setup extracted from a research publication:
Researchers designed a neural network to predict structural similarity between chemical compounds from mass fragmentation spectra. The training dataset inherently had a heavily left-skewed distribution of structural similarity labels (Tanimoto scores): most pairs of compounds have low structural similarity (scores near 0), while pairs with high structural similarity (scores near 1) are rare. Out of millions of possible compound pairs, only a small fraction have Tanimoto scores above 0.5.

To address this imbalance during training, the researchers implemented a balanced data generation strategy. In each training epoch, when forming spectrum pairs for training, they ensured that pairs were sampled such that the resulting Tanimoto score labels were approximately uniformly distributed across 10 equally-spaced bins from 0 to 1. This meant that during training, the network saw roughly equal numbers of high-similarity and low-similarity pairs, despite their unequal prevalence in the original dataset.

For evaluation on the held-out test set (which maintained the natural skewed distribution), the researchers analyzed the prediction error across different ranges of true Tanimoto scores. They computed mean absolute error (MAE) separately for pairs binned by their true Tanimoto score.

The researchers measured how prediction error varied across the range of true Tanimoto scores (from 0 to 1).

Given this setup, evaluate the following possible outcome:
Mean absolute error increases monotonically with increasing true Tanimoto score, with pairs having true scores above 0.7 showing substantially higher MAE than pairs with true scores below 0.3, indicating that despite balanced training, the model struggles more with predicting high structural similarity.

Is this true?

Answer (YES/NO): NO